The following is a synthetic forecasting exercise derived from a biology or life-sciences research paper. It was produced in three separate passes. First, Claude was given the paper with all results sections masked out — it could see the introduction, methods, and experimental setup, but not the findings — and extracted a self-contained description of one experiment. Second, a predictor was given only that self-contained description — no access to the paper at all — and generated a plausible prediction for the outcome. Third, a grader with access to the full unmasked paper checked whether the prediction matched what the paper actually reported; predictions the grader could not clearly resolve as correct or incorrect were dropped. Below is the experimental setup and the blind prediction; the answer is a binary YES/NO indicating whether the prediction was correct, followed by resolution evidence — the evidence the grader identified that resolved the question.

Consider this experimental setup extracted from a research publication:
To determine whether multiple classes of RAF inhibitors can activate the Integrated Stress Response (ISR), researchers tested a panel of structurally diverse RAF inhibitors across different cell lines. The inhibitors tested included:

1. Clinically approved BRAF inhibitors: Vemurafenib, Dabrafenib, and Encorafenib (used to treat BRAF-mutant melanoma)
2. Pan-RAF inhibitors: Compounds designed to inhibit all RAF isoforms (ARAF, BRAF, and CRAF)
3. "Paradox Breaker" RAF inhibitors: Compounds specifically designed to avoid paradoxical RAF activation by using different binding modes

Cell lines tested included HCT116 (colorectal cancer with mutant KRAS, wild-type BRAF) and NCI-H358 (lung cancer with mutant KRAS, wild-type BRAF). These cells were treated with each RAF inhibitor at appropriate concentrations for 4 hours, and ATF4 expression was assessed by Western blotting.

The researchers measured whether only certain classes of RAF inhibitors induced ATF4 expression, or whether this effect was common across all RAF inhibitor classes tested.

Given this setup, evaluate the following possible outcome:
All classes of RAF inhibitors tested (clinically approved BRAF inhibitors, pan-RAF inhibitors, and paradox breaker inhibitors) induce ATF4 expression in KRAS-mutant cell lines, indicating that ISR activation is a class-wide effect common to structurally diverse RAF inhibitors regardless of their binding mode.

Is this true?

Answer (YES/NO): NO